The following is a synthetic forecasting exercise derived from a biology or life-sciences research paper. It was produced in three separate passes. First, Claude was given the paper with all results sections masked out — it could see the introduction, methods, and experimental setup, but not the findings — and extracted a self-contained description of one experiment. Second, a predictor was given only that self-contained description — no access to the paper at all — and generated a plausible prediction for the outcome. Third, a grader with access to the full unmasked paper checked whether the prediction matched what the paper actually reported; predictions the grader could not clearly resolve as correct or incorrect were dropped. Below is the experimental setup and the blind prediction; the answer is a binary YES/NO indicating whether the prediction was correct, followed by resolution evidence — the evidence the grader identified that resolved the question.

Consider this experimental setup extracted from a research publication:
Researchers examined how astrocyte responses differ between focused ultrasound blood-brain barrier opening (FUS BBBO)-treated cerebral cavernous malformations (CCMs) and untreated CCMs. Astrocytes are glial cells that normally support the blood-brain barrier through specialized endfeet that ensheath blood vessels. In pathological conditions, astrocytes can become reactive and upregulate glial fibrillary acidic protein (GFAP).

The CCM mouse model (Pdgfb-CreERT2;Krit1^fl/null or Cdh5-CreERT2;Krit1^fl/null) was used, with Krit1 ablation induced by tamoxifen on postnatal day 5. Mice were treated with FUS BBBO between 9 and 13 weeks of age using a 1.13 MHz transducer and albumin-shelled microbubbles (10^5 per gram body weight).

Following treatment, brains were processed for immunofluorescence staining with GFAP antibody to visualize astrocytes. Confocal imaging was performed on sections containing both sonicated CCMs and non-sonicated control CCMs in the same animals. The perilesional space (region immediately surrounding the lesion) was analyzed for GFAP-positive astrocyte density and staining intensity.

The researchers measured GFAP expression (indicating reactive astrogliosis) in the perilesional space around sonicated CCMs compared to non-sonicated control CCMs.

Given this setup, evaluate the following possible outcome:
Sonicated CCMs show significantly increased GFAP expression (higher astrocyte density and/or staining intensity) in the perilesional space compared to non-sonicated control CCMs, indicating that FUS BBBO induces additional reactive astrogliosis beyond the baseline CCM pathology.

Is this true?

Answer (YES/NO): NO